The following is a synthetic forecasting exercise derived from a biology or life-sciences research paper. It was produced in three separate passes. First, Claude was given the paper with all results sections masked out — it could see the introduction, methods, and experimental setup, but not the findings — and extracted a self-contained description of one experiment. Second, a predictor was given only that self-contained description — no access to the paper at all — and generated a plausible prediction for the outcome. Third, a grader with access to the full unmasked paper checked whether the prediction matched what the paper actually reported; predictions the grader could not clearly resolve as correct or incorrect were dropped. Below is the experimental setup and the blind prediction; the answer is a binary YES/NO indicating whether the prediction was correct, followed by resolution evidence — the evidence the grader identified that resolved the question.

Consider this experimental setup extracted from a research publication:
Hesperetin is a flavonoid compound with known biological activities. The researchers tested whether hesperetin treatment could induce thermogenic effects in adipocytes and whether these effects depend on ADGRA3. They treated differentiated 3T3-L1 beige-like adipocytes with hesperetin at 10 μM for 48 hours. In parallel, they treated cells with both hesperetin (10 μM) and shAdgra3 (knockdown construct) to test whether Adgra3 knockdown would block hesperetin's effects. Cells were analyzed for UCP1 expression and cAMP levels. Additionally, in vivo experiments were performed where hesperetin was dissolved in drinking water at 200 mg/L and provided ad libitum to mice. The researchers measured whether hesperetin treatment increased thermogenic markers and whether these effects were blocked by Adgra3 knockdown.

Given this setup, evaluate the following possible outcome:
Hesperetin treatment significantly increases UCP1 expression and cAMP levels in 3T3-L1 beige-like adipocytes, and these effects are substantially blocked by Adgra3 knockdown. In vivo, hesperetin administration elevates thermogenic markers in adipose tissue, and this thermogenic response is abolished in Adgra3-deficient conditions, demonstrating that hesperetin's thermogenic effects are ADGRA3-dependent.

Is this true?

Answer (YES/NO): YES